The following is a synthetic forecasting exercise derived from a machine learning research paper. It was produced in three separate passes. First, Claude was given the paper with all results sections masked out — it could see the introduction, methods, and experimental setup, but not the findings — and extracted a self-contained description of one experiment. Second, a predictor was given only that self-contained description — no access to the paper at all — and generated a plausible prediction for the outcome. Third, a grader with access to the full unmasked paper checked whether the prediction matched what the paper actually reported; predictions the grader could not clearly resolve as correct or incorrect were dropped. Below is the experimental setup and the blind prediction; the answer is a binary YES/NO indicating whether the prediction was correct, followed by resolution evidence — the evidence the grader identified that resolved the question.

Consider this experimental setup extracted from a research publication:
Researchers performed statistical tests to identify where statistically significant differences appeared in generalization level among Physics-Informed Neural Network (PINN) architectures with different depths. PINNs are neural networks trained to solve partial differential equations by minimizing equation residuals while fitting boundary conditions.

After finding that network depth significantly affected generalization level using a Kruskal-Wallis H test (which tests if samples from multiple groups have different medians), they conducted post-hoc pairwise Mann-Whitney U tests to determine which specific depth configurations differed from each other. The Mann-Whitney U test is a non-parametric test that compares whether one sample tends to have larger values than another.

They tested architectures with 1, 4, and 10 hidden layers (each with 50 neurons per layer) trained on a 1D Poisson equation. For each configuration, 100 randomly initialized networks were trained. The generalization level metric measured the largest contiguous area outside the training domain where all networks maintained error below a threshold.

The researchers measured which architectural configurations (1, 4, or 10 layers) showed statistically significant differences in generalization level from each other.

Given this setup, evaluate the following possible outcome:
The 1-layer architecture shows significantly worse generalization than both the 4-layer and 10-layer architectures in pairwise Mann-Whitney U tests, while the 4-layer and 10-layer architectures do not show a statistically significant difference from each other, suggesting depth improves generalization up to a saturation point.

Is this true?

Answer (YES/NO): NO